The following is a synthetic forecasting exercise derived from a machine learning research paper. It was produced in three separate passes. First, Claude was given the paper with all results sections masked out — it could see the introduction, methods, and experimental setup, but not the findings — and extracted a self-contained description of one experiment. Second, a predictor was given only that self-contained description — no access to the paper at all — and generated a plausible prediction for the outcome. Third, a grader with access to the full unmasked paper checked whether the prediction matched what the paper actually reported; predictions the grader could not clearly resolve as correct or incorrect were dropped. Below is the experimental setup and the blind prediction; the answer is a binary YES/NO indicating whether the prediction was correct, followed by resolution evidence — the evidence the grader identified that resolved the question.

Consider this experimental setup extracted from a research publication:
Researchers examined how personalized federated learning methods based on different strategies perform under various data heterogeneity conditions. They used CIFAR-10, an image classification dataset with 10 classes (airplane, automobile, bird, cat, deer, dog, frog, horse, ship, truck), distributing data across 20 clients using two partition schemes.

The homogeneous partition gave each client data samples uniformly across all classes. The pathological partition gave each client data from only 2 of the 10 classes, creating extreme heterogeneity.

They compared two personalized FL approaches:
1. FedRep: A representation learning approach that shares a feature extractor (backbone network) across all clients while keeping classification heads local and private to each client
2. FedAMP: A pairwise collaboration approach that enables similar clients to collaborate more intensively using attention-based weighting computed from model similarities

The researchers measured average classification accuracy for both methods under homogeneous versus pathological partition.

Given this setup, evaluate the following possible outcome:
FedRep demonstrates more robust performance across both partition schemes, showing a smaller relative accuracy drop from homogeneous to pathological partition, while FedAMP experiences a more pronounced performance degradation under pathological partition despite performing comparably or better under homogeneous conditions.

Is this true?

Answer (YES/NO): NO